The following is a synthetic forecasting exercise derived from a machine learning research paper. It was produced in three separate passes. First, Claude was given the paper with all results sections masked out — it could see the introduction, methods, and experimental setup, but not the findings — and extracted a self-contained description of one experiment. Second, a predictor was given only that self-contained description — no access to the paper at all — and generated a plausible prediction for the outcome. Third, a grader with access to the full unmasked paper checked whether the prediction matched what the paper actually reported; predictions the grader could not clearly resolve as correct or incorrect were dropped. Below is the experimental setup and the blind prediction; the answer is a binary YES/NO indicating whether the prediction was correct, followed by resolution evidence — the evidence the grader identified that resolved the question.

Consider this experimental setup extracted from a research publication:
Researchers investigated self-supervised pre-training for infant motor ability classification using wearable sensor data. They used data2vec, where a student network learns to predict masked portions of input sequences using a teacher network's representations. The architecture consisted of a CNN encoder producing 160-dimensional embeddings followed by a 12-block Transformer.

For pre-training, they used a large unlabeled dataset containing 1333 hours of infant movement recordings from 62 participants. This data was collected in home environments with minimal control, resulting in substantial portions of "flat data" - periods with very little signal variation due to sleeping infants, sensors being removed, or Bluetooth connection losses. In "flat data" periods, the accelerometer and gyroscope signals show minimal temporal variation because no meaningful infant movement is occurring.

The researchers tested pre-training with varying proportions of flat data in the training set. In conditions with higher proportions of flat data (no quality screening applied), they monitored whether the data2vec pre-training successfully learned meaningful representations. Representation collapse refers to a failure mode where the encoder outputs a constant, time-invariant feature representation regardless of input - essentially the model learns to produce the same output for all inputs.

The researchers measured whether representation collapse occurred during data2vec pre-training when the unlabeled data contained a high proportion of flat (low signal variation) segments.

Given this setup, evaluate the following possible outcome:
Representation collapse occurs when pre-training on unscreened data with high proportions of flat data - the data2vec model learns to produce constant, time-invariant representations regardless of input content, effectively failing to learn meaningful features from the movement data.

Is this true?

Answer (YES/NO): YES